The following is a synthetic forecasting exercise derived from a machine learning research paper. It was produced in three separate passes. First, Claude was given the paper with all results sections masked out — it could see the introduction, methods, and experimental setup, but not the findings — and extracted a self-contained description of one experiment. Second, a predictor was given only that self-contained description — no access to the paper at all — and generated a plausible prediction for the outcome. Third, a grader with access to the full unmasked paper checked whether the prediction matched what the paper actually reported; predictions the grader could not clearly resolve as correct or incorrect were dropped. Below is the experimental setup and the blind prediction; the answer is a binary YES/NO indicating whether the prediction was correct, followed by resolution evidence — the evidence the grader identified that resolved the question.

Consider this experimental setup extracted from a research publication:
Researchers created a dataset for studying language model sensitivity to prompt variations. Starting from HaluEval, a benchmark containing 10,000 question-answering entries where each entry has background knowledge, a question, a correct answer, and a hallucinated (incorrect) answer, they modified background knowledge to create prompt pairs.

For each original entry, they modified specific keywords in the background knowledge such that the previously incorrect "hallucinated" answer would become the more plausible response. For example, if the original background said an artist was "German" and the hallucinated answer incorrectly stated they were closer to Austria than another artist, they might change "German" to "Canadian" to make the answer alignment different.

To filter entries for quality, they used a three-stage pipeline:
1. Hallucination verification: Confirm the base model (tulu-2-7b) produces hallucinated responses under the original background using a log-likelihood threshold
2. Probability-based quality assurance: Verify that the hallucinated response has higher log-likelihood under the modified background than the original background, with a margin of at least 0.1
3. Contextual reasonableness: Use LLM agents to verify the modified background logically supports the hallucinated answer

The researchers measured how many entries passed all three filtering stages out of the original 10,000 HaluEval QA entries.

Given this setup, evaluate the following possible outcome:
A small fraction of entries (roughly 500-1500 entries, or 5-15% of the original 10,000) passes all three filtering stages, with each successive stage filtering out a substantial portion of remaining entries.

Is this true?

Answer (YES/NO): YES